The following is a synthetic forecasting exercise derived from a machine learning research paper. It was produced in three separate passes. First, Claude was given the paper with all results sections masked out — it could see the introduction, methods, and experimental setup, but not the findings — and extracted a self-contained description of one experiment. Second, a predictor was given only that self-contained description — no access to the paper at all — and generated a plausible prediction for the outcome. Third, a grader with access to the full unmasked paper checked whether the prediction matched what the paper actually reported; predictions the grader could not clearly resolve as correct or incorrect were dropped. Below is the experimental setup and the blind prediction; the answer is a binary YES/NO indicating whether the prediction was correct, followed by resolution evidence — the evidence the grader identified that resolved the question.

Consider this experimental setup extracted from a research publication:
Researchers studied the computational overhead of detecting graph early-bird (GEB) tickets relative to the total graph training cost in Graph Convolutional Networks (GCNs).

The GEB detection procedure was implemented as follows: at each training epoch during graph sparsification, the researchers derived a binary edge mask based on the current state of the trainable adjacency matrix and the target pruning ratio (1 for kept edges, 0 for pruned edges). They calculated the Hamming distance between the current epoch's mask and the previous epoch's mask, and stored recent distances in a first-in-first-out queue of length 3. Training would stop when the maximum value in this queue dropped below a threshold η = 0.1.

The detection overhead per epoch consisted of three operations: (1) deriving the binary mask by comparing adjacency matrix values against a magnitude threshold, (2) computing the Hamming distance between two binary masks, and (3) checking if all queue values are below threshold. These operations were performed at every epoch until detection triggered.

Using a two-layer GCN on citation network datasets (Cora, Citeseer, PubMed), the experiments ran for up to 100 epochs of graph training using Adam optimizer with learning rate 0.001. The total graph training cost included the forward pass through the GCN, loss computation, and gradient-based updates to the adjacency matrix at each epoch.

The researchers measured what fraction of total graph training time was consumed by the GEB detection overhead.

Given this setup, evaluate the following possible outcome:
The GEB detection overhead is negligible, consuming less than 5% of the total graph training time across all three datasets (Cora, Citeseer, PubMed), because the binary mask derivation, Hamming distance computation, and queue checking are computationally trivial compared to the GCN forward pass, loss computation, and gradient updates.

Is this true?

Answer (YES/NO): YES